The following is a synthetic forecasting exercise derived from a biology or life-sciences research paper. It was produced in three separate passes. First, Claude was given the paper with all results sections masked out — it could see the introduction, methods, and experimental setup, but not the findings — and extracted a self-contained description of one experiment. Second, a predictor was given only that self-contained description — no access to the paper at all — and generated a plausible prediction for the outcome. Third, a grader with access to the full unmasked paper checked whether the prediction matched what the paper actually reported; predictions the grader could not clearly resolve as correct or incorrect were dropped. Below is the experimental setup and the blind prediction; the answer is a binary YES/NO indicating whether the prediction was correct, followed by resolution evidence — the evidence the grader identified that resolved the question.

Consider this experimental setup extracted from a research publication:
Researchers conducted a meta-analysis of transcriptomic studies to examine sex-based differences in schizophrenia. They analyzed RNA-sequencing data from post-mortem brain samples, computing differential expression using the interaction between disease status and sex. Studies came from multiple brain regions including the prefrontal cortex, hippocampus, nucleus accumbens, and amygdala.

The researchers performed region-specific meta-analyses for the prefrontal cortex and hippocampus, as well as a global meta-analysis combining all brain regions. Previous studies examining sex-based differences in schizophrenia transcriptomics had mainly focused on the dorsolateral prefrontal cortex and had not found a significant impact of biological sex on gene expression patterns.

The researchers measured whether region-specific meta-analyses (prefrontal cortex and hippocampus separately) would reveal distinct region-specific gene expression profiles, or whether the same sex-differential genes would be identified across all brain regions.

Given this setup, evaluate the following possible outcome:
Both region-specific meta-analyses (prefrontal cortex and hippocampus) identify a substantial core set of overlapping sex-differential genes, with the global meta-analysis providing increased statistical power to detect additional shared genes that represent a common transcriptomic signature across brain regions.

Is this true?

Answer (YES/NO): NO